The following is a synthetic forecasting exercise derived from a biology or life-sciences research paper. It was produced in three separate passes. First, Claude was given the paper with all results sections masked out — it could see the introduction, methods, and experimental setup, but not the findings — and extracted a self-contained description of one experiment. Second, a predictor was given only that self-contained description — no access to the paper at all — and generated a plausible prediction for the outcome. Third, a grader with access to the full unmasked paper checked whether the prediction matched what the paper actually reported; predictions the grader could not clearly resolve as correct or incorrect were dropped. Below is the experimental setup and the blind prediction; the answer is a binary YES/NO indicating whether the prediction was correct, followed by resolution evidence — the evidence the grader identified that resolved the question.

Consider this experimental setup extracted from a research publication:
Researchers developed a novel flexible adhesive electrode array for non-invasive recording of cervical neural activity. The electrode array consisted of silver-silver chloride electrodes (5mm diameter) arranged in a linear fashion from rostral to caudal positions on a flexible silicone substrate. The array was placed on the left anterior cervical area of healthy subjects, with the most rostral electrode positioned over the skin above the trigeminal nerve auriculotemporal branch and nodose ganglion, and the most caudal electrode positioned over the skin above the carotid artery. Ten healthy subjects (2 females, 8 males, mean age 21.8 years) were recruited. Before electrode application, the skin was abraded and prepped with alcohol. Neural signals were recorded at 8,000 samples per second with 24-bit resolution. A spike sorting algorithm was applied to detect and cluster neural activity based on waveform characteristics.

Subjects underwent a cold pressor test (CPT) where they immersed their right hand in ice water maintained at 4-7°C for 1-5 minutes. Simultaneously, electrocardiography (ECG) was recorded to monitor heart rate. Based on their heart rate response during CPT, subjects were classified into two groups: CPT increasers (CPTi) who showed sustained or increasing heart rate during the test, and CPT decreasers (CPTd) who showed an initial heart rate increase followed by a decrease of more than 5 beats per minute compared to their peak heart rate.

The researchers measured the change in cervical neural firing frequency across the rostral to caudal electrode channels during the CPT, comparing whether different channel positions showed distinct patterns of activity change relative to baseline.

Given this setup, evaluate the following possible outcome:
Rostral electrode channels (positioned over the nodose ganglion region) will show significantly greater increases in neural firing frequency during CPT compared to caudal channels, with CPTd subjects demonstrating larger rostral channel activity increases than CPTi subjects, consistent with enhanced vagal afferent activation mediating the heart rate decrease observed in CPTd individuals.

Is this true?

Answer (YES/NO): NO